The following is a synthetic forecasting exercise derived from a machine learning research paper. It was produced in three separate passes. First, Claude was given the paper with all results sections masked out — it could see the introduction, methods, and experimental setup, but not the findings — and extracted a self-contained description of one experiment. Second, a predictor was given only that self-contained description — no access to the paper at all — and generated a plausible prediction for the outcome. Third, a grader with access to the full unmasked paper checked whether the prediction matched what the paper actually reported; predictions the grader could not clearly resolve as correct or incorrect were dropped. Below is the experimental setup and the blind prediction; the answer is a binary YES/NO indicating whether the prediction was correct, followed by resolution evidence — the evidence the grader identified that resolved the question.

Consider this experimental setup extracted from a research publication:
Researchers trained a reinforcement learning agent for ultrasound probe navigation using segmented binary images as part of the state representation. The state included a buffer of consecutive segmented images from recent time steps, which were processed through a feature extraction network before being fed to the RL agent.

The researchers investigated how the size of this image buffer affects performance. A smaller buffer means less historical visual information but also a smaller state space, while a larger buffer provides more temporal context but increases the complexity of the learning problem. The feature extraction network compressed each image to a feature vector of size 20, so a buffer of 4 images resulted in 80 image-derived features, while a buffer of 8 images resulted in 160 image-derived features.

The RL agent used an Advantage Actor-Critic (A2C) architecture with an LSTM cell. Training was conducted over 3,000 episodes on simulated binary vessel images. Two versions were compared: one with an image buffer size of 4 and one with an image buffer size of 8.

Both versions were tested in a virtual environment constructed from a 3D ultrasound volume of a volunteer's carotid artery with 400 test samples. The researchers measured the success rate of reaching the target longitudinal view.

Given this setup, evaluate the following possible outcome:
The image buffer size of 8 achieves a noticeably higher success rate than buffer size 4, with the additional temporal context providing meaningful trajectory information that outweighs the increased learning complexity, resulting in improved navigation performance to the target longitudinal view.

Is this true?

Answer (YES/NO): NO